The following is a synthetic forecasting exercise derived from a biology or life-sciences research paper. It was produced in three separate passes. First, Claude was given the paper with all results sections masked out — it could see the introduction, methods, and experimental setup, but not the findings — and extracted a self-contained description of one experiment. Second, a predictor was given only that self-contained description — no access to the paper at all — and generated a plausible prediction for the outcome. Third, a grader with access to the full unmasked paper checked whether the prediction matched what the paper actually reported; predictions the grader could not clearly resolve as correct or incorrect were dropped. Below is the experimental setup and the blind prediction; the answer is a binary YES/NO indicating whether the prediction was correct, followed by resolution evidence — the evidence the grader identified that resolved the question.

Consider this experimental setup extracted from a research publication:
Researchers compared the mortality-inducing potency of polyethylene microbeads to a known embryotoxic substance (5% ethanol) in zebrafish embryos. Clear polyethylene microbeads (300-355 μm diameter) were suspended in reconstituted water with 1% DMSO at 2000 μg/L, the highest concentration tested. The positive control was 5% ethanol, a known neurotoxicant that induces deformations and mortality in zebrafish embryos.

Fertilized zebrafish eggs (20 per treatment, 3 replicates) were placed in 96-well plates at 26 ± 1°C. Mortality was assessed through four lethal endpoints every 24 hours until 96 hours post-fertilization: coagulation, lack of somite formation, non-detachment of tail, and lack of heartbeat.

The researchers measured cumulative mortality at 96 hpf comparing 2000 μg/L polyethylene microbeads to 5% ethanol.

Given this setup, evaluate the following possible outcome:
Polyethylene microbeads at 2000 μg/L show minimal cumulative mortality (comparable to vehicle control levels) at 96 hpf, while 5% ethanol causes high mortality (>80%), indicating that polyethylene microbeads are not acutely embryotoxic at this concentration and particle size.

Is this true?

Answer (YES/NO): NO